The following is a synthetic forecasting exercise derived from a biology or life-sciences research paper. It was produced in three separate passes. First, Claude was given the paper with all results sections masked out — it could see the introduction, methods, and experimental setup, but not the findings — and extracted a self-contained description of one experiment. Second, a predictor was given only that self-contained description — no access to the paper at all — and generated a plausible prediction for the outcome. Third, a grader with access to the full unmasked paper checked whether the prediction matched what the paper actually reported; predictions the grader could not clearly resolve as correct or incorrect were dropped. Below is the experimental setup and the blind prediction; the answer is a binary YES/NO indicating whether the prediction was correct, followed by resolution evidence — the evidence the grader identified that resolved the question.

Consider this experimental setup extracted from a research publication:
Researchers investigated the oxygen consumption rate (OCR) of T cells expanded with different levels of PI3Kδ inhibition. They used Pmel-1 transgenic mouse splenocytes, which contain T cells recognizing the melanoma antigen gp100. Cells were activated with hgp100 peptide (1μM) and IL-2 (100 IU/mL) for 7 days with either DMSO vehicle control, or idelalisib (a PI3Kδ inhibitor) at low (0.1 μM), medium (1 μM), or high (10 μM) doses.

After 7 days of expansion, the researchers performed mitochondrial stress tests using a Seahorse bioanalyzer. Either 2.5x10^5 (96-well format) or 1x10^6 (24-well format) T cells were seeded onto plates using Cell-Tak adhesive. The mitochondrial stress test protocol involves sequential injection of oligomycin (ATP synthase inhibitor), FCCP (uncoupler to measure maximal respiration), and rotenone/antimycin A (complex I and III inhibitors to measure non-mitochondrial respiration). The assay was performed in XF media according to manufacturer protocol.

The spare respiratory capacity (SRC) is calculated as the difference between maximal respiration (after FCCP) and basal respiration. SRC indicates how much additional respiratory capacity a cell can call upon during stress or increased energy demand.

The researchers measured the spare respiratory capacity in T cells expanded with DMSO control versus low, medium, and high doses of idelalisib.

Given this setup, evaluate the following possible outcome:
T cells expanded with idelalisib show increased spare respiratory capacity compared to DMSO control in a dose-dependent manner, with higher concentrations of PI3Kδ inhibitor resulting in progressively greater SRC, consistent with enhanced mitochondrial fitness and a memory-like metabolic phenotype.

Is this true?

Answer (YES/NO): NO